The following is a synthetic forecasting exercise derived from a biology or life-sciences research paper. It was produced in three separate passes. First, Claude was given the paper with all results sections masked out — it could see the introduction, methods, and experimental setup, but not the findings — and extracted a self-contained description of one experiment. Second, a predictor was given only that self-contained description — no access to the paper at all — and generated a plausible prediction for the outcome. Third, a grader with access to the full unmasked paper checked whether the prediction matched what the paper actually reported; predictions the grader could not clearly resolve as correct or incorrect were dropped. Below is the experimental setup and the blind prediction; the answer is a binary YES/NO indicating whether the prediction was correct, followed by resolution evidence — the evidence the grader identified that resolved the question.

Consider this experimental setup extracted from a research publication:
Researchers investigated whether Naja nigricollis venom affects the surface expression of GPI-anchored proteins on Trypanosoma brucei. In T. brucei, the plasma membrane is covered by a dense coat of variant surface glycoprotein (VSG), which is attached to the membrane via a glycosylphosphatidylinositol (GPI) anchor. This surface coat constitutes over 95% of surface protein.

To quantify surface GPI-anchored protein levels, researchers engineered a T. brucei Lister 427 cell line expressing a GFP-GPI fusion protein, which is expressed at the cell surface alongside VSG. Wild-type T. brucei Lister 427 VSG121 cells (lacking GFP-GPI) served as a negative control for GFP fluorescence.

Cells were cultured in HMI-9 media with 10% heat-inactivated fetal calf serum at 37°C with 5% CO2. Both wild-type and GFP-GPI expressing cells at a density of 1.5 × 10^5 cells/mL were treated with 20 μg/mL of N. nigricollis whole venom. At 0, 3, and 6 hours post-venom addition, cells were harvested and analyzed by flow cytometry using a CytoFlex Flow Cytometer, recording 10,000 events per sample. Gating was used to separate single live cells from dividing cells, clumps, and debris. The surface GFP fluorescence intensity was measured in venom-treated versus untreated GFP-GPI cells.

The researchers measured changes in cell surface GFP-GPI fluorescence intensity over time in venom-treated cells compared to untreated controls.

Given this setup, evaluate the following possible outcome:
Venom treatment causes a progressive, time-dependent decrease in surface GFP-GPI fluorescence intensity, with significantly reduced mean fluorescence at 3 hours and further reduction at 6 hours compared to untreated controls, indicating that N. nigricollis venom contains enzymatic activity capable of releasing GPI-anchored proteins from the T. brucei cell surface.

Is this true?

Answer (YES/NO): NO